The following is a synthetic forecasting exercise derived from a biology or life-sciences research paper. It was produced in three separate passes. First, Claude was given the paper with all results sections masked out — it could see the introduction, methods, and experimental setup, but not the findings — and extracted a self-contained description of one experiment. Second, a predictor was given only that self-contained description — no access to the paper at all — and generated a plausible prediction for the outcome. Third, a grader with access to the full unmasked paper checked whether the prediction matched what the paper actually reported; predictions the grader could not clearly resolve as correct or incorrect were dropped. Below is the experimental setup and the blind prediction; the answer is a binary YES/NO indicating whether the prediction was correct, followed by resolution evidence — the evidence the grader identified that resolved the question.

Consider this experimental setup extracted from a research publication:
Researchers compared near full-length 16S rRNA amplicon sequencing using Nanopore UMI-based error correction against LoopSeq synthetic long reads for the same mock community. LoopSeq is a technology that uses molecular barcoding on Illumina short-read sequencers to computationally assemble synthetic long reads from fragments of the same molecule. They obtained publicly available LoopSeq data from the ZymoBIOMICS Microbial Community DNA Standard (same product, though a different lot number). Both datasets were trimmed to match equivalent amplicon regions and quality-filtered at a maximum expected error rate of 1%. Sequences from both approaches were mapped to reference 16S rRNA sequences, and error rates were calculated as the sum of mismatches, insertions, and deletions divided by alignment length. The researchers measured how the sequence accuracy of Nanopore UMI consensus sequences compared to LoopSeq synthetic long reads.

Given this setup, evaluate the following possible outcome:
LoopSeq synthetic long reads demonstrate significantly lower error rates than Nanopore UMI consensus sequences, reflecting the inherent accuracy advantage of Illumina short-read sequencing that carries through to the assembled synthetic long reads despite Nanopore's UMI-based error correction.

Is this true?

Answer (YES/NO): NO